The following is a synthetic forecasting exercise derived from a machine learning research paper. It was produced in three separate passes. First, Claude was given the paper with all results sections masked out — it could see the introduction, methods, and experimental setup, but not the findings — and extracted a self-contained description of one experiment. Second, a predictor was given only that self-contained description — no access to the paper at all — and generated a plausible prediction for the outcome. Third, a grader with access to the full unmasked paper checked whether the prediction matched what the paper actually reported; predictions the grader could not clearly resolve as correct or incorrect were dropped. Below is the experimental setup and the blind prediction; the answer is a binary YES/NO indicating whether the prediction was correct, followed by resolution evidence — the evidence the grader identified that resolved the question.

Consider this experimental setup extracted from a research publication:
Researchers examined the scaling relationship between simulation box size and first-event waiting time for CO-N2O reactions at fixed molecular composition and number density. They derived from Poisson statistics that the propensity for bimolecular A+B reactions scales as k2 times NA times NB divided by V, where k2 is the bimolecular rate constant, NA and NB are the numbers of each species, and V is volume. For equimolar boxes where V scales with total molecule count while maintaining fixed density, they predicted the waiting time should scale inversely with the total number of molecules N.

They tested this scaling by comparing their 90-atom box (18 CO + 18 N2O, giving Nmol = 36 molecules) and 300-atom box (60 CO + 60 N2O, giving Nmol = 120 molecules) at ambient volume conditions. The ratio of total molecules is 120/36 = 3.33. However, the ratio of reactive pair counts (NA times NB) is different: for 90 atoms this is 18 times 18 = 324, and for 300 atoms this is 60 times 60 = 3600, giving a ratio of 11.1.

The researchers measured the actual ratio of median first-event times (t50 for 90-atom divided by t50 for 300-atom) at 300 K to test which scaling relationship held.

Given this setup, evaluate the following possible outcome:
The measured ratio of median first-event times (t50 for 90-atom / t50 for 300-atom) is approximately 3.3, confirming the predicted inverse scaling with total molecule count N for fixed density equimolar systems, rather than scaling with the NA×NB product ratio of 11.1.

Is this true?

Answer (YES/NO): YES